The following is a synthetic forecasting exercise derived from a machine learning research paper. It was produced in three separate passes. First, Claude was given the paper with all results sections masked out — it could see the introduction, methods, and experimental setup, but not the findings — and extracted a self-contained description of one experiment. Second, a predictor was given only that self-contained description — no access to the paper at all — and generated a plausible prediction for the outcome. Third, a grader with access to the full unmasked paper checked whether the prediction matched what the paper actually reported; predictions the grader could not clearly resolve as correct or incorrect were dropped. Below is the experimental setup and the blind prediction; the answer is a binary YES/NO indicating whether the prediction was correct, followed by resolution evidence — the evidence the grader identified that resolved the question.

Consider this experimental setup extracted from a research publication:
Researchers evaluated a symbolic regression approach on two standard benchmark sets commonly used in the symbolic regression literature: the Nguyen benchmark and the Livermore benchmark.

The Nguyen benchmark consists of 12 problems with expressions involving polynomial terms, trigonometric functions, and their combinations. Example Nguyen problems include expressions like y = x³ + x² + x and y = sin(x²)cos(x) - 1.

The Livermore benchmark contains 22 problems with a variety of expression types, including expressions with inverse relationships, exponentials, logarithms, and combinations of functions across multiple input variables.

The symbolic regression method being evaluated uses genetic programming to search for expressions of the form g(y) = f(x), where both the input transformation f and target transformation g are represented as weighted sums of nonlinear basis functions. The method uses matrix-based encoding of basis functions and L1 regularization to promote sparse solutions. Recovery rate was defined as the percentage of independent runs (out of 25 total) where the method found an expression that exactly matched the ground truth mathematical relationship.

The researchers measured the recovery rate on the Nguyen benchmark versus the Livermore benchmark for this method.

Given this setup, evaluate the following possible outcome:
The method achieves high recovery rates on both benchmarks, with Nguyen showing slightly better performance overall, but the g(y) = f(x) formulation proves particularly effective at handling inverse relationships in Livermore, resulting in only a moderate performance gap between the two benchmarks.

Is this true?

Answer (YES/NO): NO